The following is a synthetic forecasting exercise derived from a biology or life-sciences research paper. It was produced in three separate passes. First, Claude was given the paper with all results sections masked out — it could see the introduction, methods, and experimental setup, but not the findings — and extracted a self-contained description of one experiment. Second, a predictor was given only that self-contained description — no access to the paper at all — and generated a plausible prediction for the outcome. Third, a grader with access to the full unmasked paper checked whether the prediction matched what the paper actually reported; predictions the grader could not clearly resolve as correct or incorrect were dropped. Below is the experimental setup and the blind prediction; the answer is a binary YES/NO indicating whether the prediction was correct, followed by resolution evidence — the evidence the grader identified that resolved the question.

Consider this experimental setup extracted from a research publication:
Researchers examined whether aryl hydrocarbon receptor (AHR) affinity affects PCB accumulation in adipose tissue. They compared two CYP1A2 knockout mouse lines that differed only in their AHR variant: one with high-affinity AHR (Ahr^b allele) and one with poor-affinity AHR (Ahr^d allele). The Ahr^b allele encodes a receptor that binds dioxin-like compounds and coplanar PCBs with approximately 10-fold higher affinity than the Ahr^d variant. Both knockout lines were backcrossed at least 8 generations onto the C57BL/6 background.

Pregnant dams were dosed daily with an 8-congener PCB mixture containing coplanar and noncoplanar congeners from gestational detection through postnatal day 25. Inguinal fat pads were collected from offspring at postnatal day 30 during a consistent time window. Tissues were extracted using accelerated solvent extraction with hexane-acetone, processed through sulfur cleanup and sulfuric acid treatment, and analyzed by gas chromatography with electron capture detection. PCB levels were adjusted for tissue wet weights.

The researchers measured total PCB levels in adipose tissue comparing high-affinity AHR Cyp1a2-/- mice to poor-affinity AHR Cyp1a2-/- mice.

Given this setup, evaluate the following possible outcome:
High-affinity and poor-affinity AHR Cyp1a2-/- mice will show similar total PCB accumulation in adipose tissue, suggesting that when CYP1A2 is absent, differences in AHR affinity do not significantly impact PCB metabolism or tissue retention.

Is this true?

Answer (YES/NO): NO